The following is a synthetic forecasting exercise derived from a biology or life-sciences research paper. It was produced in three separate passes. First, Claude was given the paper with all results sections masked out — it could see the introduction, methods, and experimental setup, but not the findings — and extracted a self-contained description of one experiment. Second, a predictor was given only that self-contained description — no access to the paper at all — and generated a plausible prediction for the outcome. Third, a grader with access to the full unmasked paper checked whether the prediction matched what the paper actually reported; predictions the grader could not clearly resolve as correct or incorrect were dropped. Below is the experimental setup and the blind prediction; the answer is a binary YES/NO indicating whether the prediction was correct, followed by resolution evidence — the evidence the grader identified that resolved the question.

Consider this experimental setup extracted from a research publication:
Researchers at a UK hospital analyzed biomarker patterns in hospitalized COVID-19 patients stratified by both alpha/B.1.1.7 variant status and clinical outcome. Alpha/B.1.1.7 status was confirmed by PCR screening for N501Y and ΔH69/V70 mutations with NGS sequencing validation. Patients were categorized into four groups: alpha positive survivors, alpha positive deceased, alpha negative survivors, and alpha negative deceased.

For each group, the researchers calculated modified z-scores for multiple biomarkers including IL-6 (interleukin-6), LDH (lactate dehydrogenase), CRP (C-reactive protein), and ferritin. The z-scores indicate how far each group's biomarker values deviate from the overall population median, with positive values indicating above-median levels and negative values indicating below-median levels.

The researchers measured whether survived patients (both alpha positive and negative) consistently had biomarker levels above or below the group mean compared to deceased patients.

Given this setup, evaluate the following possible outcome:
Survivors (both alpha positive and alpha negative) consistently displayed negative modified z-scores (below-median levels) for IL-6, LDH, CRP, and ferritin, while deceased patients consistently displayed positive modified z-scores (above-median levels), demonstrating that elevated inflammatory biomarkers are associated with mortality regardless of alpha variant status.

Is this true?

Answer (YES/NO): NO